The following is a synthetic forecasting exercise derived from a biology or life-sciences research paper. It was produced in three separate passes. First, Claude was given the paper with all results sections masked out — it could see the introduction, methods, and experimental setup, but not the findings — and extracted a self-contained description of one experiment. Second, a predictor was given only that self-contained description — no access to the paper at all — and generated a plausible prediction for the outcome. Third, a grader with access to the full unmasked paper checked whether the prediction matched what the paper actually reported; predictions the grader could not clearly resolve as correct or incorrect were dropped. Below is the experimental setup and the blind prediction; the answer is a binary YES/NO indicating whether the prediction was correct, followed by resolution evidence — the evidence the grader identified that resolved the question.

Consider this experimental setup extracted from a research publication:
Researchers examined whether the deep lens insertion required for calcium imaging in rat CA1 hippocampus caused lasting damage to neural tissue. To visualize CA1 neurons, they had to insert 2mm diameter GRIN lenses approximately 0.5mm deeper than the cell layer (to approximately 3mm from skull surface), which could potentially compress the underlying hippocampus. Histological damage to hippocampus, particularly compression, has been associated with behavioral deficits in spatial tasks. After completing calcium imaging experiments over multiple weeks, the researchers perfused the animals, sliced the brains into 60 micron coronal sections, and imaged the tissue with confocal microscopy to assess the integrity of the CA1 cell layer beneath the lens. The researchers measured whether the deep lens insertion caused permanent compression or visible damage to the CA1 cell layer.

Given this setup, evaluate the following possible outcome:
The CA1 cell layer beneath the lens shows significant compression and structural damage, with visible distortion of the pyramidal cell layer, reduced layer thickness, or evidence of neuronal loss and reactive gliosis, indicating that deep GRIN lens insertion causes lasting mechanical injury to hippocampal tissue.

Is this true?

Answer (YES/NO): NO